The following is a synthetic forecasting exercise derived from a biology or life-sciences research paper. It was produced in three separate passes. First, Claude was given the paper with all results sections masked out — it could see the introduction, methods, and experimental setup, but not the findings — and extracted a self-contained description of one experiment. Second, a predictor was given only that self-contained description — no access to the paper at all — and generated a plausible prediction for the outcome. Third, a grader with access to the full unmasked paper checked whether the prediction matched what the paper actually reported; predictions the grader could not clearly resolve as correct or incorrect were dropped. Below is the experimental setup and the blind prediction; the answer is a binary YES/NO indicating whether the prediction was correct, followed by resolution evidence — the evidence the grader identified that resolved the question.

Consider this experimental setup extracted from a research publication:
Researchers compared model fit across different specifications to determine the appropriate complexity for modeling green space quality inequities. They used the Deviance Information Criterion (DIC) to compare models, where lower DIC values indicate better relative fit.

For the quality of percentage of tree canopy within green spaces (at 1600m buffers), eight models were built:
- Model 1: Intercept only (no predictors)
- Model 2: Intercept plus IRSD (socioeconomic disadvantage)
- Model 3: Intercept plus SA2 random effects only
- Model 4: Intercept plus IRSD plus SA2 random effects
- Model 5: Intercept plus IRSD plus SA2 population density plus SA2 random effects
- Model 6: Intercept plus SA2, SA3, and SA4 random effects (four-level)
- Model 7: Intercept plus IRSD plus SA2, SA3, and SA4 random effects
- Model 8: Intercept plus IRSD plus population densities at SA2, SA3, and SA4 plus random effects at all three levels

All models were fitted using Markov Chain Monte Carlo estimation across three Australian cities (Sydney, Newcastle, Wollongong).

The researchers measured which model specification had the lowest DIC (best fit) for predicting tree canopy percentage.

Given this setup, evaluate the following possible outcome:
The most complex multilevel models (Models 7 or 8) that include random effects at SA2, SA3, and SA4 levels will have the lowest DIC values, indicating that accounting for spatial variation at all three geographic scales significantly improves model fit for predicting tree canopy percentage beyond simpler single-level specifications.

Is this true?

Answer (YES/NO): NO